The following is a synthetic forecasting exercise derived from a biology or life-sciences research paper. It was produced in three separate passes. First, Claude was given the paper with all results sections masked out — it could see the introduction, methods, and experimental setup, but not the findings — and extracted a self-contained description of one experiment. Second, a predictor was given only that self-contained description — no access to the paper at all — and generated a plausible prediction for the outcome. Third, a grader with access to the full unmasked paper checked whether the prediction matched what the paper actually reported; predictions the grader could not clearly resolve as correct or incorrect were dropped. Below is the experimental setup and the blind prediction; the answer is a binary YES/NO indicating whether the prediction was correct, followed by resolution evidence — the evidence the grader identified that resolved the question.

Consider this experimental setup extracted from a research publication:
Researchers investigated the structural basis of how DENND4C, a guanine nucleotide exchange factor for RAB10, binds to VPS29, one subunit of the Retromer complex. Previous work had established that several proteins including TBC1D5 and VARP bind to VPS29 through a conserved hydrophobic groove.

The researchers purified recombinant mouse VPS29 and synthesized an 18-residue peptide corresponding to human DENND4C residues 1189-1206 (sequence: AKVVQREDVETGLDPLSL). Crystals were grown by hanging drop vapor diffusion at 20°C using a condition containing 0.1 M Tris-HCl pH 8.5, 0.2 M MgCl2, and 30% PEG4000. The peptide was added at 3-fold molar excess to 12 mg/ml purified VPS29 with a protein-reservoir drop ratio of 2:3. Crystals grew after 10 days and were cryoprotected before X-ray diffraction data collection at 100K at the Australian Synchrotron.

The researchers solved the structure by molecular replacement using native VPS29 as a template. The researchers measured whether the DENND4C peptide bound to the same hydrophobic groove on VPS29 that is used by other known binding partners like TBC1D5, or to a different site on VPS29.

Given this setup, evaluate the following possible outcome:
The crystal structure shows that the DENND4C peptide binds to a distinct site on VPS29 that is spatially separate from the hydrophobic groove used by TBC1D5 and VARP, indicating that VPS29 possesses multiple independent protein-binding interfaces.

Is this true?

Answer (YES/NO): NO